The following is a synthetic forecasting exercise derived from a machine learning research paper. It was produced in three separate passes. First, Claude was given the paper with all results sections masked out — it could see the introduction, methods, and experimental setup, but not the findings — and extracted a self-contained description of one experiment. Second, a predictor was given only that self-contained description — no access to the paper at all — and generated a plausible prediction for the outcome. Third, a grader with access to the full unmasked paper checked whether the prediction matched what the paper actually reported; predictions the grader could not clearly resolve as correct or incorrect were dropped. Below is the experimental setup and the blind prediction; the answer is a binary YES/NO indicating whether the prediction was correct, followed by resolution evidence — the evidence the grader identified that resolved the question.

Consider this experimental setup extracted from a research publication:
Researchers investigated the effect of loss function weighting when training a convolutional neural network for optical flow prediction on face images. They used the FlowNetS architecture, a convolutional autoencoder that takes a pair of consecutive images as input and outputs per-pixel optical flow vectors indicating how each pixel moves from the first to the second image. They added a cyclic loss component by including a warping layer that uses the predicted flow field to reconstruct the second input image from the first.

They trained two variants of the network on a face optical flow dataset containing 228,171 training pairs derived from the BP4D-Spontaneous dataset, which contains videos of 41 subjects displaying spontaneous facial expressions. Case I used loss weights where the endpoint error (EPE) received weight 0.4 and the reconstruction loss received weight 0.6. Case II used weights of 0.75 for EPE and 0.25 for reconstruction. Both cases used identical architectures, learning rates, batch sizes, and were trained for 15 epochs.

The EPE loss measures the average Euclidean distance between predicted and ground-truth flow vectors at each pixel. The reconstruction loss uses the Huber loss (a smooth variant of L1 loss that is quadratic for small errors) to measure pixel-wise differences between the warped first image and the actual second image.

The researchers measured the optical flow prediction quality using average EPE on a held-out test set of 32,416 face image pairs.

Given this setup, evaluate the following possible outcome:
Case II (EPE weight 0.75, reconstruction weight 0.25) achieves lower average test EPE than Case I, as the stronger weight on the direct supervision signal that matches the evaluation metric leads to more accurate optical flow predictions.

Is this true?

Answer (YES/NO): YES